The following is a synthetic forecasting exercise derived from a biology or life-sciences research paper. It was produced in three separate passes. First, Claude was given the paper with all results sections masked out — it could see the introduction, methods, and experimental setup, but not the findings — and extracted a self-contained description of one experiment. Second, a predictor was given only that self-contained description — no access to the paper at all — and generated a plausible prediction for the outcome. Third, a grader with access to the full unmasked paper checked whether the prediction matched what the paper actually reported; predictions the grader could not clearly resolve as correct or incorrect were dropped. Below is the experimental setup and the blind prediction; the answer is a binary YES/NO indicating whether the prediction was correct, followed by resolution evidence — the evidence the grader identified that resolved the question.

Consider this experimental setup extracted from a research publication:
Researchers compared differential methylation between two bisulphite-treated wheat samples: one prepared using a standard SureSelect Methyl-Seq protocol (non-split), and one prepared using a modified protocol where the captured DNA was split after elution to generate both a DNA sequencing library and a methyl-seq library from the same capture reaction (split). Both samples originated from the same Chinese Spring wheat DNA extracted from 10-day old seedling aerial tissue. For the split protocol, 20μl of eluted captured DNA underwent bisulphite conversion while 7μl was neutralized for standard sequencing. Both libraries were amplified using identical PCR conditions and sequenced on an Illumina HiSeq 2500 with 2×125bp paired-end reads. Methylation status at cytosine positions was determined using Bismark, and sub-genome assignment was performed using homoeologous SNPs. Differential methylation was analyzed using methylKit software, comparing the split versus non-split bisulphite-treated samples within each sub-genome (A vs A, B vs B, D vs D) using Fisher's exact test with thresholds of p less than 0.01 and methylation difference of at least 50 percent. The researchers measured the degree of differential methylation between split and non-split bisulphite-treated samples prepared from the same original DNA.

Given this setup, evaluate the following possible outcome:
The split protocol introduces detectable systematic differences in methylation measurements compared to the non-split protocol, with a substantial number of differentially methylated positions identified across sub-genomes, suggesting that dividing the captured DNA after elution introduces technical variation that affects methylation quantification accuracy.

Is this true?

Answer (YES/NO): NO